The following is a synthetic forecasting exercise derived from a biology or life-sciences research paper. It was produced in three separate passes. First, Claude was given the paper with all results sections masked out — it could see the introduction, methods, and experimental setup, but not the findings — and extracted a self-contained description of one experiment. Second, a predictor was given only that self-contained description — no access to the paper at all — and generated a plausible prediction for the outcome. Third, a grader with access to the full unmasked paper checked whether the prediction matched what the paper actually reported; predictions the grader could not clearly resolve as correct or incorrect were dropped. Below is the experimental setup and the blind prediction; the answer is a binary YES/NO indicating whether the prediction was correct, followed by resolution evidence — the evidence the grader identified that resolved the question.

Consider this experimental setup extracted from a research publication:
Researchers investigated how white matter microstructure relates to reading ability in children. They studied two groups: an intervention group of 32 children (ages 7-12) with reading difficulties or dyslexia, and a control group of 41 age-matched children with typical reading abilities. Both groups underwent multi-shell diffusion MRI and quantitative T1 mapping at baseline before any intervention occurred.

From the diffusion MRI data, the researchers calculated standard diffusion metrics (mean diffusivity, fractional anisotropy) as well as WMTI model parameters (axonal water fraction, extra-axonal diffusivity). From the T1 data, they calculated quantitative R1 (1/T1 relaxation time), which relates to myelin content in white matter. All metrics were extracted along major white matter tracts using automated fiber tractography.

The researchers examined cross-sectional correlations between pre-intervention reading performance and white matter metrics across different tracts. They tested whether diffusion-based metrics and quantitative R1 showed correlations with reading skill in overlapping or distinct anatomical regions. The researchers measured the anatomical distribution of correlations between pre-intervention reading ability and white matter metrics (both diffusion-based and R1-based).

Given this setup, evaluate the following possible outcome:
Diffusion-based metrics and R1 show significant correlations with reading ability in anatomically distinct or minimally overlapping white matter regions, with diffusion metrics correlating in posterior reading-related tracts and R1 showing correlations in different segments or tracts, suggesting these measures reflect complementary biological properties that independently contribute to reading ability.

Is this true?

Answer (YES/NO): NO